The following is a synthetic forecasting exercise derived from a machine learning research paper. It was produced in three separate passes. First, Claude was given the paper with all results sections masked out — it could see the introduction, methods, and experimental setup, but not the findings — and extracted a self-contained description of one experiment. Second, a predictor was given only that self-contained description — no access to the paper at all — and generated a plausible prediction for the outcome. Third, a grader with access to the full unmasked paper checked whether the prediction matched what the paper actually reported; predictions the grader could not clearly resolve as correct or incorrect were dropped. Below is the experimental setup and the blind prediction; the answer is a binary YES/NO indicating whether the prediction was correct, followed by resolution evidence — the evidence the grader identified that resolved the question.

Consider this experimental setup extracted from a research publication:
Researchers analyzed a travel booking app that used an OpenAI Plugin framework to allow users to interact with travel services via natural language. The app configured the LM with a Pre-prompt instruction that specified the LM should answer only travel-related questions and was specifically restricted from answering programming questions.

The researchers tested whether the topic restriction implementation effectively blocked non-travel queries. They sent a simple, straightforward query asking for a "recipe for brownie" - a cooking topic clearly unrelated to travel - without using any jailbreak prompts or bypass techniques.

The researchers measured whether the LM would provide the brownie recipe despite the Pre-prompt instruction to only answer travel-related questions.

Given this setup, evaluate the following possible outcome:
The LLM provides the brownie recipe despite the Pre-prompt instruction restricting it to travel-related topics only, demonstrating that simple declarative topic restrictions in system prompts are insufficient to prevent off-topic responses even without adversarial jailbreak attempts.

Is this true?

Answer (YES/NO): YES